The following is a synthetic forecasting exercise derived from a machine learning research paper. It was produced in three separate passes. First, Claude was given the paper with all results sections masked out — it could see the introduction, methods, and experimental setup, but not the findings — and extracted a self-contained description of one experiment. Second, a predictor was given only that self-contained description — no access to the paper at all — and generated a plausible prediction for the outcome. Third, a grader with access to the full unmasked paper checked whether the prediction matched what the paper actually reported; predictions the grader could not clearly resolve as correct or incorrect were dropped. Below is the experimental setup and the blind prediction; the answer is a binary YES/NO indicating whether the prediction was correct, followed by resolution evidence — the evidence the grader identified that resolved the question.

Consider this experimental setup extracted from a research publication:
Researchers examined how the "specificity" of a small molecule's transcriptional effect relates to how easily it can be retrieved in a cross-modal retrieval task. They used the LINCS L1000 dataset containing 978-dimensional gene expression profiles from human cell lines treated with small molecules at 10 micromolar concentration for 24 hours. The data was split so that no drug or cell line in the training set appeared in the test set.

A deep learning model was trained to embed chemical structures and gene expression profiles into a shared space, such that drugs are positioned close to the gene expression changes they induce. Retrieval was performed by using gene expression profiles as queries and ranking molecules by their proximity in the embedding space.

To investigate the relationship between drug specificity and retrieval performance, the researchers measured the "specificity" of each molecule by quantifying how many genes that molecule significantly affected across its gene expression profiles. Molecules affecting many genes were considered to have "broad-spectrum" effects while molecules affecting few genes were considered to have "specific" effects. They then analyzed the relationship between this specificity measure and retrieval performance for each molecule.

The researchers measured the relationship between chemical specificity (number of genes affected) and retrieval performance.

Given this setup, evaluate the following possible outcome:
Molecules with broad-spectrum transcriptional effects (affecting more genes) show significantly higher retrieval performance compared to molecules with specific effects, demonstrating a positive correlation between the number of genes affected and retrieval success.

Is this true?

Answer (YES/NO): NO